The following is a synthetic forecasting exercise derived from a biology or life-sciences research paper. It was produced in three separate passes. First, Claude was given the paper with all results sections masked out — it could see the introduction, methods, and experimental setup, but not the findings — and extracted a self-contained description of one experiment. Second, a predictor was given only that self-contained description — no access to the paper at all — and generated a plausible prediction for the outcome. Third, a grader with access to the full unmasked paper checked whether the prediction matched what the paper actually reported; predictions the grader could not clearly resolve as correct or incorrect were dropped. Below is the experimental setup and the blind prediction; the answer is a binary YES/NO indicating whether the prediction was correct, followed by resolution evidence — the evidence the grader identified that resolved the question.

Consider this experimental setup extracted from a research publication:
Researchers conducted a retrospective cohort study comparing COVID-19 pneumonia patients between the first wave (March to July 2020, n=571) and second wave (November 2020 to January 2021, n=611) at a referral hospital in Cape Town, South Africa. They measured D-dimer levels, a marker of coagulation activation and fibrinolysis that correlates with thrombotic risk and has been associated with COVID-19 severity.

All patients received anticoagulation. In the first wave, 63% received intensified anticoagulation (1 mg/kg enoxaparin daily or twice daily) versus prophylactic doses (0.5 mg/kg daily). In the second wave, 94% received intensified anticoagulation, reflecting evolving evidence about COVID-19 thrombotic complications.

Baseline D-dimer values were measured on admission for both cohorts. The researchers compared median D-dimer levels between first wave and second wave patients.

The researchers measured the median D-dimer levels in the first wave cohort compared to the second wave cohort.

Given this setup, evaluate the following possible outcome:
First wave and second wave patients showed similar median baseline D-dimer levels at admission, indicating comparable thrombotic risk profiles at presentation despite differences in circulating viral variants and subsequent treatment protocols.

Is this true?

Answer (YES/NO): NO